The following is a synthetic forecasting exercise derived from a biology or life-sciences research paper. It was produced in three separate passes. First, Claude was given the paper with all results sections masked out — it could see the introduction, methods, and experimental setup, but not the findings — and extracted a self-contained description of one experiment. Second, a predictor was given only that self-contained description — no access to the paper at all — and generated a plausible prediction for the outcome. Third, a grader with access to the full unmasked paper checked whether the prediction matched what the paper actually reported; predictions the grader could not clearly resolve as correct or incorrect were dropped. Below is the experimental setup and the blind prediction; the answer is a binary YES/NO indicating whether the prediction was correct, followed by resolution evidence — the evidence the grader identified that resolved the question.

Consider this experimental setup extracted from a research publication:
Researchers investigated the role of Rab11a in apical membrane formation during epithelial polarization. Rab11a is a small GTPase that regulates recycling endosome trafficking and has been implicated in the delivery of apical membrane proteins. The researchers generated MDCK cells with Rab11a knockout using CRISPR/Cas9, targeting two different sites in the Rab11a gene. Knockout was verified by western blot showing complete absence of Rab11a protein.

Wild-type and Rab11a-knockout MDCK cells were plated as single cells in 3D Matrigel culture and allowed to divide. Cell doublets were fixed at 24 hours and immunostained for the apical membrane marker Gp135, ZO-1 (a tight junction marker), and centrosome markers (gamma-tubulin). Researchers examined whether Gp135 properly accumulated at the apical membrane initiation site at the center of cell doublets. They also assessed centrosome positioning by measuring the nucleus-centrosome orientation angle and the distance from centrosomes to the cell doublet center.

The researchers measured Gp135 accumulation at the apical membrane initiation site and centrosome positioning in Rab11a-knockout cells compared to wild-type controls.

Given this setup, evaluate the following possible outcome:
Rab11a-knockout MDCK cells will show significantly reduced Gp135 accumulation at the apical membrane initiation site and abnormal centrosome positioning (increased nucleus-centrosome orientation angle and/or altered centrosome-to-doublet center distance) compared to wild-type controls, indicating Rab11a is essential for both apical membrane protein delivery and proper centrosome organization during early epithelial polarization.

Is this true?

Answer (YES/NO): NO